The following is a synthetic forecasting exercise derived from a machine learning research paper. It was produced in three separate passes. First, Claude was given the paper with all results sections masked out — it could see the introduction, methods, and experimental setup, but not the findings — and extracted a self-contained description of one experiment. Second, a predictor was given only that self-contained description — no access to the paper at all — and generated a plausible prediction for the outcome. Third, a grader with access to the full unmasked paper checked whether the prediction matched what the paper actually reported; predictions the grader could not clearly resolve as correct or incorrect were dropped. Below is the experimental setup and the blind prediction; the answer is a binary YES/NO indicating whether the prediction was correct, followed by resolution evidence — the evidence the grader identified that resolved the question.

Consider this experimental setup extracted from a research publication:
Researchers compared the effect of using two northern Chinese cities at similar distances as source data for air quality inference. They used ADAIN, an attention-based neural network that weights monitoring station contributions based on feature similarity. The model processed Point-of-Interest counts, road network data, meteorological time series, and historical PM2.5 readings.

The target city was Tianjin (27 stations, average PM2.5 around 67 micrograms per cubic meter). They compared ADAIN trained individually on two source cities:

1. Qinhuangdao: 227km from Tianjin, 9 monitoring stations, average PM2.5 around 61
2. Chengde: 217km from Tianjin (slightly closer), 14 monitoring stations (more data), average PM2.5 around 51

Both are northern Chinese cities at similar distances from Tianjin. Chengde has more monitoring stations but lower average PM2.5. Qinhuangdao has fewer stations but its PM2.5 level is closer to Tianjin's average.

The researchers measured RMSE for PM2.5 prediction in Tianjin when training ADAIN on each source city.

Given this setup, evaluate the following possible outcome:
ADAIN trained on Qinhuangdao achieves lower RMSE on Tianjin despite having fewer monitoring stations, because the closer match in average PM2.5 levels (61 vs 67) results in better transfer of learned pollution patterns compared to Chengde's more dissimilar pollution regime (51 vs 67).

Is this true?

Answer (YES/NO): YES